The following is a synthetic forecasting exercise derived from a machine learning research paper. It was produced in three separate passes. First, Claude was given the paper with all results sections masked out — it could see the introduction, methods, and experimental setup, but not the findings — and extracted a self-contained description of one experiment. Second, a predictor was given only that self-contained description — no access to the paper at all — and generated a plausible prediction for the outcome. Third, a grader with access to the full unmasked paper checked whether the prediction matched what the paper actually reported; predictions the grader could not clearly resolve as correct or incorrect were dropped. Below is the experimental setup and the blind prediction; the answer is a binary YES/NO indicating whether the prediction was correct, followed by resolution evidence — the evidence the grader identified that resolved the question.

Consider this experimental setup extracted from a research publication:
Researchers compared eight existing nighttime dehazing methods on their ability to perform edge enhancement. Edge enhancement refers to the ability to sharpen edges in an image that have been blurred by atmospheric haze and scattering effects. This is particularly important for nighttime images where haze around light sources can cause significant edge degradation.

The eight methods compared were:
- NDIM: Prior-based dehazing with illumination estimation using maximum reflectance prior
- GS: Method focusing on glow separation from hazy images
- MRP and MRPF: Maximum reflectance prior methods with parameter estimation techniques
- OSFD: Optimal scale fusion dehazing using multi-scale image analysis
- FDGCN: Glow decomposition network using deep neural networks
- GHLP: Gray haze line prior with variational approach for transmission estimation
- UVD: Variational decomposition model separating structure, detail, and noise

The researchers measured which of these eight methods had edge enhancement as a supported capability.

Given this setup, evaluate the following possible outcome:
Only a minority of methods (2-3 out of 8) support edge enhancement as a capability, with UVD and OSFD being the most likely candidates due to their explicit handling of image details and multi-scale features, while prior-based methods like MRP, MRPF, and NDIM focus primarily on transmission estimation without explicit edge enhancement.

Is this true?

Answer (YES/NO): NO